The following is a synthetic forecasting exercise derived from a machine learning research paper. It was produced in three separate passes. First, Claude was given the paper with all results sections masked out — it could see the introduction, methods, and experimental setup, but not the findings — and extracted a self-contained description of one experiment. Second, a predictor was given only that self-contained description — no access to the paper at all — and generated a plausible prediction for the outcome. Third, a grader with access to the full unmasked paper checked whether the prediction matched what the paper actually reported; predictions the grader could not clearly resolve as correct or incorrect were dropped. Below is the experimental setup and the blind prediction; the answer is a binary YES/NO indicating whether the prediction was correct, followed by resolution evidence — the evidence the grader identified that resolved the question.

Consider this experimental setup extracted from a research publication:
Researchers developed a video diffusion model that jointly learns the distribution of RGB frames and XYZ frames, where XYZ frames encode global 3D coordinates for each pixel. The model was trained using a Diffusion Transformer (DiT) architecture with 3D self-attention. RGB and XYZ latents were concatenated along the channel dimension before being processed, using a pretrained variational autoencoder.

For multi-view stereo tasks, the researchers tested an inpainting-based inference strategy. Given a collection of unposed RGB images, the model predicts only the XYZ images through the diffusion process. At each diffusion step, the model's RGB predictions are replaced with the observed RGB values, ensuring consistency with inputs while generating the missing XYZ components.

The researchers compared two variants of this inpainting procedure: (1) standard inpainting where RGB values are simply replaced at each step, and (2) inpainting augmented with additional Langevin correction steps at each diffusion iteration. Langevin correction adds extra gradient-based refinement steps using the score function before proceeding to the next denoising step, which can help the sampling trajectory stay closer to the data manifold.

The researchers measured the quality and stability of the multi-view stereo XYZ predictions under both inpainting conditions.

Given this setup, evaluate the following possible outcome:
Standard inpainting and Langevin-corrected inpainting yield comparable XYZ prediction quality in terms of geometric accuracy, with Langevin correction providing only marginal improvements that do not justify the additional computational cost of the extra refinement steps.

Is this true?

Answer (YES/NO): NO